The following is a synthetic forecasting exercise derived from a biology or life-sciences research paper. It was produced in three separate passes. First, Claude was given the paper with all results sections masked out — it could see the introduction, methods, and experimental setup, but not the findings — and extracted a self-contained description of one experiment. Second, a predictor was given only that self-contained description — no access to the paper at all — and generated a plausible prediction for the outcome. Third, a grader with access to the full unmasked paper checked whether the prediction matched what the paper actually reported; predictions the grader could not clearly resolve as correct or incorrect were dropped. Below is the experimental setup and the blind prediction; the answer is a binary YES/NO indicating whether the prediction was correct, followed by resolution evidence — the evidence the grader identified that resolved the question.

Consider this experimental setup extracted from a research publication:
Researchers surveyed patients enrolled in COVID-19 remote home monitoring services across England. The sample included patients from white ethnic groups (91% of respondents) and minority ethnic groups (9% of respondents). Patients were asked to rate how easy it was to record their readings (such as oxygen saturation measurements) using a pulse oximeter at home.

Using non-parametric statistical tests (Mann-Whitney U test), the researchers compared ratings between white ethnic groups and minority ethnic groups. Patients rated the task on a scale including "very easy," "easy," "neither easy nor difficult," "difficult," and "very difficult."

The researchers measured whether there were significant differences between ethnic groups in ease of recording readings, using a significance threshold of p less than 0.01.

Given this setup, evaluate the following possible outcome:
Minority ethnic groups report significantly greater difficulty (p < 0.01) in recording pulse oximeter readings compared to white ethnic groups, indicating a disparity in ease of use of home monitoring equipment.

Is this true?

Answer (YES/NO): YES